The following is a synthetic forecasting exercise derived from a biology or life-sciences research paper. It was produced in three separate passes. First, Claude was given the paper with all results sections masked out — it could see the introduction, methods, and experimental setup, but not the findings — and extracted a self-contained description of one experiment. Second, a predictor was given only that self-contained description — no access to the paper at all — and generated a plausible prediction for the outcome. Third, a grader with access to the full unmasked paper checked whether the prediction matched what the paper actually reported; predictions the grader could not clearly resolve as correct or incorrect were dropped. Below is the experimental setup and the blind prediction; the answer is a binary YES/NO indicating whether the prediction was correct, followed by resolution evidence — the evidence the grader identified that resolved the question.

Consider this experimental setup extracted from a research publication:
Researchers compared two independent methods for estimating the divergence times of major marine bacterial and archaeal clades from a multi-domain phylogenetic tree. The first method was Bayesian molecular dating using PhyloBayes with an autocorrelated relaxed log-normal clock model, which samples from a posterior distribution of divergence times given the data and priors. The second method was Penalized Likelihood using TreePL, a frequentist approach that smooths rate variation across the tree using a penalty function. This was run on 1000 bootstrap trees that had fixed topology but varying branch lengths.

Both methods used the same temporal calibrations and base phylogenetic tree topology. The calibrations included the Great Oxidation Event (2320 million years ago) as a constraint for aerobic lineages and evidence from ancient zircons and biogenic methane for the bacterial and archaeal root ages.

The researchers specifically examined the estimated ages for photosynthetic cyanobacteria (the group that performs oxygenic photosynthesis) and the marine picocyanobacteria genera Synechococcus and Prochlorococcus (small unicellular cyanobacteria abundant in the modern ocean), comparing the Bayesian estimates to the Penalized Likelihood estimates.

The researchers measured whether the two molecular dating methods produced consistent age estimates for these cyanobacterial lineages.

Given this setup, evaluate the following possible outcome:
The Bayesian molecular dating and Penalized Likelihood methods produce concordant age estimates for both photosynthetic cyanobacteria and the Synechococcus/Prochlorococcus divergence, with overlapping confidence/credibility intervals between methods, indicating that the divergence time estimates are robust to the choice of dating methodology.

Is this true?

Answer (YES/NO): NO